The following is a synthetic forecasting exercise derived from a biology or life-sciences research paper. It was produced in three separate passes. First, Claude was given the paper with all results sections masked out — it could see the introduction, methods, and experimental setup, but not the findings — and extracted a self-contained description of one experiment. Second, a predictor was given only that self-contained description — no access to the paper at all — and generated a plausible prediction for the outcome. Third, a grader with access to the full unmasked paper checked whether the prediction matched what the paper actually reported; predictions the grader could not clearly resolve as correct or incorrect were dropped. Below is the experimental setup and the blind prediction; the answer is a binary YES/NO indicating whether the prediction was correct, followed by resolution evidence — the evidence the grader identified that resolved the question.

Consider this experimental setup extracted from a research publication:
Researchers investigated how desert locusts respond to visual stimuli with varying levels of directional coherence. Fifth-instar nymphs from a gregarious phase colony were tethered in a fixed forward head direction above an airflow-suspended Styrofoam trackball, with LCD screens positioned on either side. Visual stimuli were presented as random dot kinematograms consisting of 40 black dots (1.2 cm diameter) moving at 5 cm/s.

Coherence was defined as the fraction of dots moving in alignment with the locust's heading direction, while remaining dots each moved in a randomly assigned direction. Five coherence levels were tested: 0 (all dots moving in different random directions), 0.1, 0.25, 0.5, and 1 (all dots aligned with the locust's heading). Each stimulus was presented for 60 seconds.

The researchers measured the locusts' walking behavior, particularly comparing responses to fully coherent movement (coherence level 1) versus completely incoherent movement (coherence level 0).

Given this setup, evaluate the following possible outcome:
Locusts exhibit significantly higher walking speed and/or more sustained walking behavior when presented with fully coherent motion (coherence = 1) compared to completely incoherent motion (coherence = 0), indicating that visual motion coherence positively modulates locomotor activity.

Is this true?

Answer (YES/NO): YES